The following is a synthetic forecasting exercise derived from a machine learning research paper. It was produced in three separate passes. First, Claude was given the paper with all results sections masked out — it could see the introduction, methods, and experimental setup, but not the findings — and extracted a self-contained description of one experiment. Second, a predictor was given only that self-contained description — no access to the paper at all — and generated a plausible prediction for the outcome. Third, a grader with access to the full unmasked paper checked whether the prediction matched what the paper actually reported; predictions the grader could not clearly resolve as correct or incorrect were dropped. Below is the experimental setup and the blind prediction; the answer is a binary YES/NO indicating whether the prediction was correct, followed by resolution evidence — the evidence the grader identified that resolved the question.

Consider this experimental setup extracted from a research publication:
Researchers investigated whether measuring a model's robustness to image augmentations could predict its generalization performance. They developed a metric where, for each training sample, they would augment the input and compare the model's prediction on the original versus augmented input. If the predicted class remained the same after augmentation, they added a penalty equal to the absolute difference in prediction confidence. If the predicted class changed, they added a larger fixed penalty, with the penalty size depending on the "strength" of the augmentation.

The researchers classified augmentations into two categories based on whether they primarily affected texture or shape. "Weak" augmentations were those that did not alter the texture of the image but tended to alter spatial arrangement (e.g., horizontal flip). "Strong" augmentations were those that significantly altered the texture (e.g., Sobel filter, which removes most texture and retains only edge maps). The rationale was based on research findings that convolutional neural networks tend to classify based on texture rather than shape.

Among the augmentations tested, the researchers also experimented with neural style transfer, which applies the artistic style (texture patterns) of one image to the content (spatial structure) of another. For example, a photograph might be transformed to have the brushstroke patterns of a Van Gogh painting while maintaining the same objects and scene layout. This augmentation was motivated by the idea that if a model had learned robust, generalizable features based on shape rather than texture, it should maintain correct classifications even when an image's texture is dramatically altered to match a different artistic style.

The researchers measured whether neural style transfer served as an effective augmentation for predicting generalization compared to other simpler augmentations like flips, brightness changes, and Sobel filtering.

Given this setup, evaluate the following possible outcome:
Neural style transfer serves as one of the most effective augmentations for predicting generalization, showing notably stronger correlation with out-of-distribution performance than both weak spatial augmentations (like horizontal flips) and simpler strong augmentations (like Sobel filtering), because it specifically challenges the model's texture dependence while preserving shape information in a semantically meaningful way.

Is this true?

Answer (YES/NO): NO